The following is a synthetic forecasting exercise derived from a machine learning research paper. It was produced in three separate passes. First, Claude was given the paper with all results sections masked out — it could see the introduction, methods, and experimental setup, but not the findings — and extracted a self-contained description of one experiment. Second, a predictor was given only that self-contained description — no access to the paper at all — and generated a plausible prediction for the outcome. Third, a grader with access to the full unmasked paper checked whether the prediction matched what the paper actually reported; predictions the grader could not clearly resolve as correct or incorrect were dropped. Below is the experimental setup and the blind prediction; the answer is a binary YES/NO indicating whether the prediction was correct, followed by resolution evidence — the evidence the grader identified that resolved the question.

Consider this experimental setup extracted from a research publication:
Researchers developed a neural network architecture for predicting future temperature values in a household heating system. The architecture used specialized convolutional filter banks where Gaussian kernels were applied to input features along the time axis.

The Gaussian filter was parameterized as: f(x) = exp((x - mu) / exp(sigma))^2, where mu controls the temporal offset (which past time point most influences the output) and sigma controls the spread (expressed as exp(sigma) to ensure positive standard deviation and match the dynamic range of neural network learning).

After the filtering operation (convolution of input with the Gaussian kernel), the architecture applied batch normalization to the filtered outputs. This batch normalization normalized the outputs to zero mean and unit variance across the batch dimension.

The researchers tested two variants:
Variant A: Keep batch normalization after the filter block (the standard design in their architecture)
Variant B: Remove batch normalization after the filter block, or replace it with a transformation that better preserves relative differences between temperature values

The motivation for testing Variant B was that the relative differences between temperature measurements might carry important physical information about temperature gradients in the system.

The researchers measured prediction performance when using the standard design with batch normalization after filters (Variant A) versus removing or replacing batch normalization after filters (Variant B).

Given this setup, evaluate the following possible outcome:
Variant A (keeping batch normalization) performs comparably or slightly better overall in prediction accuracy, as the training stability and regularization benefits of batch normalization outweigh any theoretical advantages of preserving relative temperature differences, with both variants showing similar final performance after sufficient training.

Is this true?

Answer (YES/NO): YES